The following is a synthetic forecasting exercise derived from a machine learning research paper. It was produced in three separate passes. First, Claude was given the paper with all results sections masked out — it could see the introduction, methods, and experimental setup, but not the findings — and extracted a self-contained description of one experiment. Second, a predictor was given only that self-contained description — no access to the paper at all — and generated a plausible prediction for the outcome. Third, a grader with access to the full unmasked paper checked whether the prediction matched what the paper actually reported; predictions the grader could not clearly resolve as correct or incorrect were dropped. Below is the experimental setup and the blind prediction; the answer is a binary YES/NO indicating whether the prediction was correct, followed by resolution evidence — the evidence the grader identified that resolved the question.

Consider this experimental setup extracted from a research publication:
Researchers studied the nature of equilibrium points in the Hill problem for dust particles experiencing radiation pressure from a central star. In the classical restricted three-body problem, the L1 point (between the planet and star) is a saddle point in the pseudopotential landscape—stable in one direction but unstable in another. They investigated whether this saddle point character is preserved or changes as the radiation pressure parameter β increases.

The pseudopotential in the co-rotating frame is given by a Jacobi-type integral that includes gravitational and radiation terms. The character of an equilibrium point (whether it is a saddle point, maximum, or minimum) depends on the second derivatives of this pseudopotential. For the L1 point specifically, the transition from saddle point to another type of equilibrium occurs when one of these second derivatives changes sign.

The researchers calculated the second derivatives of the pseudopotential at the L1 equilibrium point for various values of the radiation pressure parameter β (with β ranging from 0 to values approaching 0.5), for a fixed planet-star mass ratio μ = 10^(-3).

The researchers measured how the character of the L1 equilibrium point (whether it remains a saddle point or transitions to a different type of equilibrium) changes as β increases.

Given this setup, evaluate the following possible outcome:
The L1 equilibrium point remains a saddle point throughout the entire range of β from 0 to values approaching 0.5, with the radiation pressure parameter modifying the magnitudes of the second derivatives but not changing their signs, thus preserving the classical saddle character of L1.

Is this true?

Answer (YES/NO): NO